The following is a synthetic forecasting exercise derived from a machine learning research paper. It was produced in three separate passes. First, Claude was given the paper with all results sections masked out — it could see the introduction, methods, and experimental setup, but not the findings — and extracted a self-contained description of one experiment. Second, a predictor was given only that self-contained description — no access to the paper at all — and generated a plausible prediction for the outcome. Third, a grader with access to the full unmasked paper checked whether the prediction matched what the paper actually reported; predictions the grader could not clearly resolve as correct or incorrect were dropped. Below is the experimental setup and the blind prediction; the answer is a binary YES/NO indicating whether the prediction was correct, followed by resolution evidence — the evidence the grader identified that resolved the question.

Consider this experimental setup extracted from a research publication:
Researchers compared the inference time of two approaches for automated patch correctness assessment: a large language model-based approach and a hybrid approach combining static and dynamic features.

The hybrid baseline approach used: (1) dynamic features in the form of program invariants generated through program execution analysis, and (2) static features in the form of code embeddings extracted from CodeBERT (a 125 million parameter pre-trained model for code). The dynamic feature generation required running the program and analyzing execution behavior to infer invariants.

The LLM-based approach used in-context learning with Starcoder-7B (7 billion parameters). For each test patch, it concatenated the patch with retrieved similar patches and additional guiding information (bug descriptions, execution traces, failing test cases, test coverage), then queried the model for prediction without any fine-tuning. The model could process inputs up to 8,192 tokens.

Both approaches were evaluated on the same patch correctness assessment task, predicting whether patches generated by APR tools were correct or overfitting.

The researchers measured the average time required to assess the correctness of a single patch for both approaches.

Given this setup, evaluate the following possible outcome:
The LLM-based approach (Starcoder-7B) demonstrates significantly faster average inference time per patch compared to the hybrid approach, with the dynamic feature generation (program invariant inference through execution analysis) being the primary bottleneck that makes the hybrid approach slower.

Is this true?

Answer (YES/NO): YES